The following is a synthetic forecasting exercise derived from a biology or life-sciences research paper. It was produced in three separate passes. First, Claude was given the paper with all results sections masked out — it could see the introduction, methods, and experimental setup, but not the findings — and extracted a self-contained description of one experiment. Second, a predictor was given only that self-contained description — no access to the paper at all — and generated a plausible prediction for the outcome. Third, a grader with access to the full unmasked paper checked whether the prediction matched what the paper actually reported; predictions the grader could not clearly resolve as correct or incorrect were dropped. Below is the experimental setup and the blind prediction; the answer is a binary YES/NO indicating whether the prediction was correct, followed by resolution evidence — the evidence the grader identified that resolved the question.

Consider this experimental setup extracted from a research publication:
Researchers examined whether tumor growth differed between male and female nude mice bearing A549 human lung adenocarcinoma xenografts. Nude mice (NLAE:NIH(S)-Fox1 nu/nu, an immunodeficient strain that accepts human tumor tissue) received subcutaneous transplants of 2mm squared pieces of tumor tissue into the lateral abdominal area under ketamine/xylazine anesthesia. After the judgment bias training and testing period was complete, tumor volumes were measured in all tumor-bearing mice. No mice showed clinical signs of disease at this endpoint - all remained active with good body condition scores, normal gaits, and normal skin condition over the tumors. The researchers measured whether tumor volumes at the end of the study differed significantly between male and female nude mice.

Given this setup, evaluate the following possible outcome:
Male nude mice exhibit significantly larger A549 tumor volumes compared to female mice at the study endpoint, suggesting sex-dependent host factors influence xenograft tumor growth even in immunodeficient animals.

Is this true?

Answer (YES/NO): NO